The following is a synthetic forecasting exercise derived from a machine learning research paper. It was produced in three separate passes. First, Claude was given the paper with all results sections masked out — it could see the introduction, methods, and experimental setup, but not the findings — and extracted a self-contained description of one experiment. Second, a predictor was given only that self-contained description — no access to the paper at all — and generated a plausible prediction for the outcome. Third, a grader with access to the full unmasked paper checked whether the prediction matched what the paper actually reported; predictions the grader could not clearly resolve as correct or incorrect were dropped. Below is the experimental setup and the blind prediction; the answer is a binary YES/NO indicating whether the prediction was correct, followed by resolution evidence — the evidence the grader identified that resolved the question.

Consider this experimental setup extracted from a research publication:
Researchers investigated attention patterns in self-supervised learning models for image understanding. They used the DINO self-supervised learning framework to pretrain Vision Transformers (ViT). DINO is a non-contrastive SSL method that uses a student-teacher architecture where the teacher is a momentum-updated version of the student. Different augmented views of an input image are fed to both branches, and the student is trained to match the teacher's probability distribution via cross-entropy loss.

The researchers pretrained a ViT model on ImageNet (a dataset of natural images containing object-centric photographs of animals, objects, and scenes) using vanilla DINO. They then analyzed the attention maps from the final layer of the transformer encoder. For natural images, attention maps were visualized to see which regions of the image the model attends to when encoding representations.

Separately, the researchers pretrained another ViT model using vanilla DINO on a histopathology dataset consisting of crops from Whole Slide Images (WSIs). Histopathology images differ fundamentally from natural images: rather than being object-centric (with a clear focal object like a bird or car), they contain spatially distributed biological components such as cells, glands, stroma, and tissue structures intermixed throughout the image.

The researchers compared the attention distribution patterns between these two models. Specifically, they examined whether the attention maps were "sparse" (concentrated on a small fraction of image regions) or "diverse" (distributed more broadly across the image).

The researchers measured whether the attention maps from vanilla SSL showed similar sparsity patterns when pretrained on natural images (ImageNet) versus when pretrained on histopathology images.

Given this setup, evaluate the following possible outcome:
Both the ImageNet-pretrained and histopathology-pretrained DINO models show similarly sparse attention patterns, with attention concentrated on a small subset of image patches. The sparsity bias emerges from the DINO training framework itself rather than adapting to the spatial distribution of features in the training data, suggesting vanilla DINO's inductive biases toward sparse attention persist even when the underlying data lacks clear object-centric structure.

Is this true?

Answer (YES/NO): YES